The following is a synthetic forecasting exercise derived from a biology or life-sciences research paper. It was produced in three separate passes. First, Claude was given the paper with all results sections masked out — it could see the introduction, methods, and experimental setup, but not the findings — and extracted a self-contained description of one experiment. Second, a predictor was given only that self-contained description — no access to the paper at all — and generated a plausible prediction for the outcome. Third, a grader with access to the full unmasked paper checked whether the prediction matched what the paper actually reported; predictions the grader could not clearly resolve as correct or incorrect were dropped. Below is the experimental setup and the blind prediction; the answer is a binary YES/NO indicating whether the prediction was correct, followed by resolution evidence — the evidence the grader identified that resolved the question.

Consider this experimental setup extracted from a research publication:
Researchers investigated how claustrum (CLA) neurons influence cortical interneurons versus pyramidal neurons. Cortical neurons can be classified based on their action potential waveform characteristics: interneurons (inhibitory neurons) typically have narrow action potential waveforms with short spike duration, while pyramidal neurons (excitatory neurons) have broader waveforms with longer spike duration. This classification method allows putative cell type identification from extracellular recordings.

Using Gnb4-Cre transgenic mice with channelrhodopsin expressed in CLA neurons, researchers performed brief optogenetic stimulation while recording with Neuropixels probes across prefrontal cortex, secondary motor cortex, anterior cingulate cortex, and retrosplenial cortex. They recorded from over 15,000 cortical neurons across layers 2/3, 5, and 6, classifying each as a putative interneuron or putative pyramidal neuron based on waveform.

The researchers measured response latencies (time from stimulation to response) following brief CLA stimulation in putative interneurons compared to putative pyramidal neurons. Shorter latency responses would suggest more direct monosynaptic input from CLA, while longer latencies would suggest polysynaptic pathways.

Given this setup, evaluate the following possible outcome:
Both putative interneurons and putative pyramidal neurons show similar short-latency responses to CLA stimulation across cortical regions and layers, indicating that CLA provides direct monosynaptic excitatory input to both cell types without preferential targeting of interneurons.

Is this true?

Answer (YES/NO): NO